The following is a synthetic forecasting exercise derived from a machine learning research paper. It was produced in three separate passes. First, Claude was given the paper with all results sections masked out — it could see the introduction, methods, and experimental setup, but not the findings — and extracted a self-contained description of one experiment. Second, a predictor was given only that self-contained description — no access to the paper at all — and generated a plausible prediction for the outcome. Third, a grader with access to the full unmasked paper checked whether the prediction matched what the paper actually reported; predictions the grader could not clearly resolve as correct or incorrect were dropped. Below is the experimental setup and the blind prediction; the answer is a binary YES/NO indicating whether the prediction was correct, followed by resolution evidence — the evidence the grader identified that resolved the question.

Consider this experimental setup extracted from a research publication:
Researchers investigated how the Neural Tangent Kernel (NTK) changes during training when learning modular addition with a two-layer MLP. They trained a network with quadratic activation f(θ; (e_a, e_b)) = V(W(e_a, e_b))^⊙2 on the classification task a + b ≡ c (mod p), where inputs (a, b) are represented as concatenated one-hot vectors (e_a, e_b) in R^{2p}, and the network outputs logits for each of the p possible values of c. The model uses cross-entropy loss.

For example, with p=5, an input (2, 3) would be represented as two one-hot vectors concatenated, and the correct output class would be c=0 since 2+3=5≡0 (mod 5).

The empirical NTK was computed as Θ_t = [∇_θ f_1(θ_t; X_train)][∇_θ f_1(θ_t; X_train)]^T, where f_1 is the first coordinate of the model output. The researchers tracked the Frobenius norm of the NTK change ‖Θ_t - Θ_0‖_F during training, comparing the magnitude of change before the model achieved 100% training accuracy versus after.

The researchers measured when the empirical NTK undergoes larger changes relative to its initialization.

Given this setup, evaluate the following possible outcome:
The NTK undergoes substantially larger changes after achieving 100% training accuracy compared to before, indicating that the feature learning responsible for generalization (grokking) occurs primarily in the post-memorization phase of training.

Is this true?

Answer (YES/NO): YES